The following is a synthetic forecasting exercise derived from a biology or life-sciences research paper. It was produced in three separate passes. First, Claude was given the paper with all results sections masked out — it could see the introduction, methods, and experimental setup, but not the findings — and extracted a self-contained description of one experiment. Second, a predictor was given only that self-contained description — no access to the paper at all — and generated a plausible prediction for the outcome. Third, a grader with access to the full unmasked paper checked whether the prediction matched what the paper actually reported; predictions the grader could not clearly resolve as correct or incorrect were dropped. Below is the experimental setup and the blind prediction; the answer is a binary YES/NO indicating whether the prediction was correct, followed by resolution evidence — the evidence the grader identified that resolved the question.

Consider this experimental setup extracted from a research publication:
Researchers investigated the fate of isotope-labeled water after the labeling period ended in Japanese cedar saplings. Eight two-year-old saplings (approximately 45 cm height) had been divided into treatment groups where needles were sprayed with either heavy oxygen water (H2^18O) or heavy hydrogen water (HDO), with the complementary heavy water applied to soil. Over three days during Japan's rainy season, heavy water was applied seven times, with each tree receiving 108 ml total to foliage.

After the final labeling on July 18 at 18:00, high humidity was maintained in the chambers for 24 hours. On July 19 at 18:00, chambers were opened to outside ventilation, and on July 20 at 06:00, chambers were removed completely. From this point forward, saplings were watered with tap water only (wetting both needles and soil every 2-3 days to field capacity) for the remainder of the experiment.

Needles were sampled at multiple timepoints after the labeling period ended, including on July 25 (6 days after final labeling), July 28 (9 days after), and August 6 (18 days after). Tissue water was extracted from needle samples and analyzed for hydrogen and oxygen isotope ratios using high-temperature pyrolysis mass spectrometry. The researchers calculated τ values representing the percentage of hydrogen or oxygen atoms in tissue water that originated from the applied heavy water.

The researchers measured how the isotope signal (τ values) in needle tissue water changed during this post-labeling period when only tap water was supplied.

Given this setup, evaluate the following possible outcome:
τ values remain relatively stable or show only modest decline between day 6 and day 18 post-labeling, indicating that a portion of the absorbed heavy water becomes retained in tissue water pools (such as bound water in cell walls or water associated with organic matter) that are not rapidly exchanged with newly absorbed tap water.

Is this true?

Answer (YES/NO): NO